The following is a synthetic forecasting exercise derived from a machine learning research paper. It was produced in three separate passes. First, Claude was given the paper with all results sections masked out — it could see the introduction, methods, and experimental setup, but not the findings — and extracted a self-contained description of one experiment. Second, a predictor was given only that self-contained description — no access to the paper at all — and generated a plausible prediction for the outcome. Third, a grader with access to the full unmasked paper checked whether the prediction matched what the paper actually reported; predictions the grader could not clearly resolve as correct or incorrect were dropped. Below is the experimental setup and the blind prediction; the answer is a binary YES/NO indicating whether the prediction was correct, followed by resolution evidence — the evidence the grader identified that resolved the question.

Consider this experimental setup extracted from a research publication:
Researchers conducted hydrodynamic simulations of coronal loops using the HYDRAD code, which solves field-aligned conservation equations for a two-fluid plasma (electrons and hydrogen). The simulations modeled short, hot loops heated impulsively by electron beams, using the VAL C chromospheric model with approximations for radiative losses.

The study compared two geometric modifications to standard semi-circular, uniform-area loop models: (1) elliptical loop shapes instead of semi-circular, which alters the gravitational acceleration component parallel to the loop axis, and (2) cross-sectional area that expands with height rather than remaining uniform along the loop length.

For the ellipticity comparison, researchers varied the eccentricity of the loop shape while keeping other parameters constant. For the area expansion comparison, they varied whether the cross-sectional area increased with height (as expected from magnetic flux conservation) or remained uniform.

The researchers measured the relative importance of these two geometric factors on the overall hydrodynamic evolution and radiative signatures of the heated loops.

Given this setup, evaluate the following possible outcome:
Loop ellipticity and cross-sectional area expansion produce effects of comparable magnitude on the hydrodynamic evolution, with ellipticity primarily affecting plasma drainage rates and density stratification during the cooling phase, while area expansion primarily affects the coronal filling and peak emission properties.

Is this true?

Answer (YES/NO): NO